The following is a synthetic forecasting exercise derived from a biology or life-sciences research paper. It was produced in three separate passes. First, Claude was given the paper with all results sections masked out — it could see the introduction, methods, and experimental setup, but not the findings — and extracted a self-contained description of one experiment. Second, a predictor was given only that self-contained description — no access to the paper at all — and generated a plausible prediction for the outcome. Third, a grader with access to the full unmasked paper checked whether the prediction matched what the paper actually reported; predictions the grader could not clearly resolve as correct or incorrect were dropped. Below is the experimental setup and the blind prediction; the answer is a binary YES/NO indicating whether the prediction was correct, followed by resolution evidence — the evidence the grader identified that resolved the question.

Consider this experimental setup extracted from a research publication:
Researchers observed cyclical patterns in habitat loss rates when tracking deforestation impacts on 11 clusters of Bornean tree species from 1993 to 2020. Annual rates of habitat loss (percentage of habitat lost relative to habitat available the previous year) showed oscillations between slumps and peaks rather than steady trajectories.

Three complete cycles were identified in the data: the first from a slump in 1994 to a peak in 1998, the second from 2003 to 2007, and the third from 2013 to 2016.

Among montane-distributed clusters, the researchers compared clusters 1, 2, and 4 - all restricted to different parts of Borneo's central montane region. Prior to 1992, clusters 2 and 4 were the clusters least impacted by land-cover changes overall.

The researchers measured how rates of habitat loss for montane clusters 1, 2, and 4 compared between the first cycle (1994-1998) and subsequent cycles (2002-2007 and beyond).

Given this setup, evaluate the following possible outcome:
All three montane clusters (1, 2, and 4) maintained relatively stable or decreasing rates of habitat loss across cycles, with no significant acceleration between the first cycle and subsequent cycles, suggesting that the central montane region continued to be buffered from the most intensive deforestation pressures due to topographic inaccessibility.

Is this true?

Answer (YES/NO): NO